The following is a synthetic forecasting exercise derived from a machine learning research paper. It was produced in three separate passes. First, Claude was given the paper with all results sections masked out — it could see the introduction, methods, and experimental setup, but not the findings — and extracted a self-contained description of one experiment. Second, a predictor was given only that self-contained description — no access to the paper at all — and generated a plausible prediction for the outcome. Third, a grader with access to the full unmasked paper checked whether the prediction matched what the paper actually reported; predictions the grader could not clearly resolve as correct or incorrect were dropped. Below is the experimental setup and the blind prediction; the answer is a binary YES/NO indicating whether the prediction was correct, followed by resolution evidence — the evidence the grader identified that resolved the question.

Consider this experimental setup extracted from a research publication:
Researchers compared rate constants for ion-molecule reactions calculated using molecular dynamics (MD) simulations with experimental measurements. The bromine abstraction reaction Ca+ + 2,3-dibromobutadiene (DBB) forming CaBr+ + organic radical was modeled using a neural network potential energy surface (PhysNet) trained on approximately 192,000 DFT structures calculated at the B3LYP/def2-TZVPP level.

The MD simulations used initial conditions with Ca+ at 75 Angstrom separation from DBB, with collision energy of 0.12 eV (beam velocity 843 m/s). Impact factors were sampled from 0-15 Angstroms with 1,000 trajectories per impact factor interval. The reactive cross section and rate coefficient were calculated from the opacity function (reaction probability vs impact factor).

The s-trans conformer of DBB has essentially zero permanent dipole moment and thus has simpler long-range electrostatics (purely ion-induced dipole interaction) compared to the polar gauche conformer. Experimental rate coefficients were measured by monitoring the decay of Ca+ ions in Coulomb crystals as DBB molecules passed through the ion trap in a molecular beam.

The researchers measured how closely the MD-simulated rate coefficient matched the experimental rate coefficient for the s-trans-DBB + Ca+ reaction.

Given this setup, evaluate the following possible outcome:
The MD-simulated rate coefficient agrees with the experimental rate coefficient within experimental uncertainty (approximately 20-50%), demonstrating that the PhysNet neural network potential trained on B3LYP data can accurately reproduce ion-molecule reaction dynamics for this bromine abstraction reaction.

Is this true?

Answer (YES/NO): YES